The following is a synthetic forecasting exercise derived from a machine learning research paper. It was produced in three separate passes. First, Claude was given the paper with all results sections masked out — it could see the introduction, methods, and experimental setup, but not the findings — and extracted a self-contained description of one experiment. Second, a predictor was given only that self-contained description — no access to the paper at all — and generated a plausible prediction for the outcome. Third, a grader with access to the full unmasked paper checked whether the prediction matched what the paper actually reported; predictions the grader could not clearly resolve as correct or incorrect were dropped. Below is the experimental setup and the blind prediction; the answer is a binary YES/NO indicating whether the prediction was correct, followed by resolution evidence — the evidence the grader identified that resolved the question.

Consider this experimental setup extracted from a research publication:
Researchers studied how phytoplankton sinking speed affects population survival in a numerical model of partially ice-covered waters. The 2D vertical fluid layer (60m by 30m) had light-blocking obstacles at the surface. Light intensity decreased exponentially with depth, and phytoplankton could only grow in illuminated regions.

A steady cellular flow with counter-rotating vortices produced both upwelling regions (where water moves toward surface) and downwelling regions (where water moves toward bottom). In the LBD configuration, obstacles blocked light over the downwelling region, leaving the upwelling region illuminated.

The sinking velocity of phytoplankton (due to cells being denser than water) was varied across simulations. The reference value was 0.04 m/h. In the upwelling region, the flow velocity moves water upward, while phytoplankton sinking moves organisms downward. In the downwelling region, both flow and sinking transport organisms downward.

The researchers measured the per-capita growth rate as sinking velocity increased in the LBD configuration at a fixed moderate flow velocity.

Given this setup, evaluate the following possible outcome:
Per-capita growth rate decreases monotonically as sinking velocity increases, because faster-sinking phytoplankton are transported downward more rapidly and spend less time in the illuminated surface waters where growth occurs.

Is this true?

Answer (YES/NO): NO